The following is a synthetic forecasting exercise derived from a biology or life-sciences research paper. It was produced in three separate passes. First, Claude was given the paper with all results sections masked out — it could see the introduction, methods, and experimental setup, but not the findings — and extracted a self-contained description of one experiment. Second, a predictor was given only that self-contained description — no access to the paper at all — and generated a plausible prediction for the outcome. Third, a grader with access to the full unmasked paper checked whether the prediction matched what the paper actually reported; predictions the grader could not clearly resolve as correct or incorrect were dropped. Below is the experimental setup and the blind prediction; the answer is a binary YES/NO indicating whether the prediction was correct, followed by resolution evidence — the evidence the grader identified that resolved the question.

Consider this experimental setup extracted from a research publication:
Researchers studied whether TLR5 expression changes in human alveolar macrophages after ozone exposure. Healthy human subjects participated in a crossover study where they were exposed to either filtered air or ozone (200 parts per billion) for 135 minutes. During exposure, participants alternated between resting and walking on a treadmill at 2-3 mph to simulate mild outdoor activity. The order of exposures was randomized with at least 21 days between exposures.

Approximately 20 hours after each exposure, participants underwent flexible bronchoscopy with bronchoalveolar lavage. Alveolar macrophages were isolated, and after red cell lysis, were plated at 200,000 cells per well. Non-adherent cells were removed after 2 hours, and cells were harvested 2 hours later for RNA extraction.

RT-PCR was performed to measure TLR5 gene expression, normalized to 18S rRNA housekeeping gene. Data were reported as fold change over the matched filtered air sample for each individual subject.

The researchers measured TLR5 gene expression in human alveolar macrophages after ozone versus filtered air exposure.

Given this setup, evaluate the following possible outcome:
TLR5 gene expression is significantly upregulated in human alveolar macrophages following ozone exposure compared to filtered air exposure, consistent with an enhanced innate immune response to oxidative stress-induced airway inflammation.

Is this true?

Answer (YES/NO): NO